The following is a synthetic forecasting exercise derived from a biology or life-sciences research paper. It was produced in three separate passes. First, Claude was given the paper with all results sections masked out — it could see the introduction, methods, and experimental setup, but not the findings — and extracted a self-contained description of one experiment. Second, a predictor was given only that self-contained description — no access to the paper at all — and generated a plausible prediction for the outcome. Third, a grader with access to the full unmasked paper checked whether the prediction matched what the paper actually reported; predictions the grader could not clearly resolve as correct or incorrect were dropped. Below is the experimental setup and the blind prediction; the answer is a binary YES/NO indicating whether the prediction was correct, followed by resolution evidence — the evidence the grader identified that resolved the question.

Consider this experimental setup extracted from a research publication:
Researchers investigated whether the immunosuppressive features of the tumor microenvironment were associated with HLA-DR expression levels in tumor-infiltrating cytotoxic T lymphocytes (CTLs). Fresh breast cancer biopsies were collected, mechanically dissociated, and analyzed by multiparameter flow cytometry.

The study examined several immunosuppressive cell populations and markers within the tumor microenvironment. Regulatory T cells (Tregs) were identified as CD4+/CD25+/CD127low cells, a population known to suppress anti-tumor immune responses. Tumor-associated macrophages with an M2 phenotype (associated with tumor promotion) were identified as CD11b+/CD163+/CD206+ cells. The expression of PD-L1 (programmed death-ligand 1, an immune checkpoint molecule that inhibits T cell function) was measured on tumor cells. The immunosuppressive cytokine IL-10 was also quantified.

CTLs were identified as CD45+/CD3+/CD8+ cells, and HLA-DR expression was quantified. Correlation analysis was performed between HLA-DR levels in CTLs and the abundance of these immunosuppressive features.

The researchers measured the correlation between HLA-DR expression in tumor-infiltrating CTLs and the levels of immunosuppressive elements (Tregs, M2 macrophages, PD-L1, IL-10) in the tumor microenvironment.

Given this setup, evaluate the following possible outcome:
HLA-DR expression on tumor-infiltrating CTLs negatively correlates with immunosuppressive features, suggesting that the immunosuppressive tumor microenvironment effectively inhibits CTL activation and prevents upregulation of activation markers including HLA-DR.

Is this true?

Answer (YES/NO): NO